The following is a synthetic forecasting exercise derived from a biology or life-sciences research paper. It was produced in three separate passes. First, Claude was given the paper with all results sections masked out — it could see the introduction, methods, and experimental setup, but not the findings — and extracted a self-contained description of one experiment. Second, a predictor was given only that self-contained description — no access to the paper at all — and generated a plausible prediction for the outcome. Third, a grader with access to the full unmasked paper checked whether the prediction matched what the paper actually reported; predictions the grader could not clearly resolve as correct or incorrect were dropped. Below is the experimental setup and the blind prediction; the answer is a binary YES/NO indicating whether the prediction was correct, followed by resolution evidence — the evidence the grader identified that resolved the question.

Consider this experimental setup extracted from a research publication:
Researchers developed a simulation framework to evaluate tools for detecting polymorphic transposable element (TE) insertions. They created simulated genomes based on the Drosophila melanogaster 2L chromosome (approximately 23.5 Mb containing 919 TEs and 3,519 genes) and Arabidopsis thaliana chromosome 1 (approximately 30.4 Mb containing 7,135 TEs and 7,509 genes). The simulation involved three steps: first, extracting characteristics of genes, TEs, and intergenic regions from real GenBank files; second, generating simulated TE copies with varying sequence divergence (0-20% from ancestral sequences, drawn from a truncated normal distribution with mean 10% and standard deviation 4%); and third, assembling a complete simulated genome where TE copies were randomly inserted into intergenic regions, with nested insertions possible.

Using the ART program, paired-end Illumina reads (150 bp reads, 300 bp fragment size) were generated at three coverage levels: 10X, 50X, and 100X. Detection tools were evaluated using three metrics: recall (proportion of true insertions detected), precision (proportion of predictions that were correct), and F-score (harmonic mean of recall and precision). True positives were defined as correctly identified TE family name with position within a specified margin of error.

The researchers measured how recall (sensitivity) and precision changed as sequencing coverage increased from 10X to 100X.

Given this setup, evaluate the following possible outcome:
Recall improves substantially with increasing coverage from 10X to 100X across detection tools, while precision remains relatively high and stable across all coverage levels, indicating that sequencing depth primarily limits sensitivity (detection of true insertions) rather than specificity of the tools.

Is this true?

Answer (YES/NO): NO